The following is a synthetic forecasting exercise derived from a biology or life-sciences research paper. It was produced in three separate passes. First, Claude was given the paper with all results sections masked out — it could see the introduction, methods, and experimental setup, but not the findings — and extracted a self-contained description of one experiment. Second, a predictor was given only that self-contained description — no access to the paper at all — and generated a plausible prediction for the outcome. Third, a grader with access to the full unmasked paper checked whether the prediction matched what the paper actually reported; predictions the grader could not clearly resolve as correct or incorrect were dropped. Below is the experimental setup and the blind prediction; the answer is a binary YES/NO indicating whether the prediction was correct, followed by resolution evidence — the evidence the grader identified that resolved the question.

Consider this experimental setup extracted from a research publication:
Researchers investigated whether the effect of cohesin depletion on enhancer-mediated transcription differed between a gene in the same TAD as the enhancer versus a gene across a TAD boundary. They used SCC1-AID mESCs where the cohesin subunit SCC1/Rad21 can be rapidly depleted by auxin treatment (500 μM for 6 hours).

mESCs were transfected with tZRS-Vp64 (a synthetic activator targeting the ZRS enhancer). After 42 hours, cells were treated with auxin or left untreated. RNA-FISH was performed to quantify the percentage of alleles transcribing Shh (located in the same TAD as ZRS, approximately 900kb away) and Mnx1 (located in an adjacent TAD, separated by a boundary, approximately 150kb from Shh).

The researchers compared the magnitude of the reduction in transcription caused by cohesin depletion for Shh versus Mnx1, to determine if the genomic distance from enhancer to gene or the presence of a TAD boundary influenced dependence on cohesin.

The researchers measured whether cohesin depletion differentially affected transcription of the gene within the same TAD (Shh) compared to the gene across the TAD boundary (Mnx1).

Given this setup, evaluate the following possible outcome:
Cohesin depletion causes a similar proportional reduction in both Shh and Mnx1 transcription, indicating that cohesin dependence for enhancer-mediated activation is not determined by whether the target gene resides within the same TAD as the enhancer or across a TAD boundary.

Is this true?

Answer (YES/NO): NO